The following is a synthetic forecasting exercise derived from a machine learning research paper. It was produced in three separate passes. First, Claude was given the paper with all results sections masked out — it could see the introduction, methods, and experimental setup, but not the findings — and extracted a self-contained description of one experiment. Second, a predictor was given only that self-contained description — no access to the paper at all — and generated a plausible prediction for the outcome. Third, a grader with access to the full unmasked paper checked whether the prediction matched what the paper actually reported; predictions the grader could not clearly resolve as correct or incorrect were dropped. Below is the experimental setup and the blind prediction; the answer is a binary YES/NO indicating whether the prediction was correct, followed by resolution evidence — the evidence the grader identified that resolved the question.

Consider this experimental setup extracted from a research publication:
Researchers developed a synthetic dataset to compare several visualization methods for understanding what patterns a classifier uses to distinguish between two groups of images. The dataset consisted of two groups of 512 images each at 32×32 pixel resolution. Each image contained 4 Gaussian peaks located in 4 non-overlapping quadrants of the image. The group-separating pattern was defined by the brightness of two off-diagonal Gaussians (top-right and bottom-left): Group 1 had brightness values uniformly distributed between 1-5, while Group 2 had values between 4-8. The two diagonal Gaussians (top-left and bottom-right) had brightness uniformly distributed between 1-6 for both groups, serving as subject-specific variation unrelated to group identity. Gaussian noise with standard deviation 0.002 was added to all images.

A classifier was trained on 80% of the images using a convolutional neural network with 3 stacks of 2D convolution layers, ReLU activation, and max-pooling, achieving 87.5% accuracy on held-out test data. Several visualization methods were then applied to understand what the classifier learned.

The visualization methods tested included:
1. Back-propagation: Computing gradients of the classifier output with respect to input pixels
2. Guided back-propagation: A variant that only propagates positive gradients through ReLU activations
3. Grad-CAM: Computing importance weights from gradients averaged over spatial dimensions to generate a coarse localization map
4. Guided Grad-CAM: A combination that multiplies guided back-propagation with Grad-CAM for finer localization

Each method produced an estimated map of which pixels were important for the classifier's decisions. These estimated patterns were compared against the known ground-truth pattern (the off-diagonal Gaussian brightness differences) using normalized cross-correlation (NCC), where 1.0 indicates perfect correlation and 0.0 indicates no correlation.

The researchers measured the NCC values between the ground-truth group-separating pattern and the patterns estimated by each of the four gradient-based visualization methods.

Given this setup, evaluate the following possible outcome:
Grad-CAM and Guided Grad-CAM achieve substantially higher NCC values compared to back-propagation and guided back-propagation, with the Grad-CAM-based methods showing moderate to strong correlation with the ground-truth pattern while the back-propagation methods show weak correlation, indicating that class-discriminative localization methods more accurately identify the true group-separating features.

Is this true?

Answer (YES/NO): NO